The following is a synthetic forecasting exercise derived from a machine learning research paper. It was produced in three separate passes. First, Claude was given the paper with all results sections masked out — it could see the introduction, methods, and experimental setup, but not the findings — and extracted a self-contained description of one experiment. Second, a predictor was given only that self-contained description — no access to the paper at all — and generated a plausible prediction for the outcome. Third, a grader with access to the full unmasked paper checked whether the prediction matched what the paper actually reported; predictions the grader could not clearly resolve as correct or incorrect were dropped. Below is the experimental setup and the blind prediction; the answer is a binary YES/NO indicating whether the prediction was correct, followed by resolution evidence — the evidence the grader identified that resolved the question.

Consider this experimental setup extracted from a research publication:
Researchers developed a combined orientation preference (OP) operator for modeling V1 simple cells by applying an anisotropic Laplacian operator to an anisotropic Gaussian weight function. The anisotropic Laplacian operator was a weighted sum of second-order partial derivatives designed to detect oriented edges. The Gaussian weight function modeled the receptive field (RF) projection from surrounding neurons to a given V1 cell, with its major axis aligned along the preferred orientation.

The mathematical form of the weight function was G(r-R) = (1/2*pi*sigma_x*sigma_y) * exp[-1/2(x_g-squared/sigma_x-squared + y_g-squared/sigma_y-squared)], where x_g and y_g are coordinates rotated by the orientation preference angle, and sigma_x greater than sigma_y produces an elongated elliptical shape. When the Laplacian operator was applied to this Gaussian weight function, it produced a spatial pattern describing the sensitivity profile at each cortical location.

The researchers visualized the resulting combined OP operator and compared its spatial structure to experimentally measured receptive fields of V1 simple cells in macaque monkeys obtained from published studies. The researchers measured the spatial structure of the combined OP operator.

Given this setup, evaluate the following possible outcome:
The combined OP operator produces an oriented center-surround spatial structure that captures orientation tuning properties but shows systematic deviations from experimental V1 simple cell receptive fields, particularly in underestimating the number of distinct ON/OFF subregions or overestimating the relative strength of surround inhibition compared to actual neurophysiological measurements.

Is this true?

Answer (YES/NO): NO